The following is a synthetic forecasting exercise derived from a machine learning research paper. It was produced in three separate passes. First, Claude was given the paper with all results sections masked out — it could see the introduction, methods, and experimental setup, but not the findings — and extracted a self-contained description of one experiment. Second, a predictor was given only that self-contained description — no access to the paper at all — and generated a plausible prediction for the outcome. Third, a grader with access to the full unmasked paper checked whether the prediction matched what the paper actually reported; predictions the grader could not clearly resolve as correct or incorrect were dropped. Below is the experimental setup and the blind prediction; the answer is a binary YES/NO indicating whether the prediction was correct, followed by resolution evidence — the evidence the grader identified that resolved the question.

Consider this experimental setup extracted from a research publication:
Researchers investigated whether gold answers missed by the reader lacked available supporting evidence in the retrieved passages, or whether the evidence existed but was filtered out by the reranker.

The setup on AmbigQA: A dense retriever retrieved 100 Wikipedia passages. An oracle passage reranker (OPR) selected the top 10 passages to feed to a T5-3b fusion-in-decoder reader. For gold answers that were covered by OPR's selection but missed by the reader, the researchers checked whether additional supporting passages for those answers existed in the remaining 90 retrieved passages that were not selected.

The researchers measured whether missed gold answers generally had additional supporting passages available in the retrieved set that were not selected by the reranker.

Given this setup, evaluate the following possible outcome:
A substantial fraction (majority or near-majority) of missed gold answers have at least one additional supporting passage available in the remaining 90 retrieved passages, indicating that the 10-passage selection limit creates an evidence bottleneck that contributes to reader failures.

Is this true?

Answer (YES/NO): YES